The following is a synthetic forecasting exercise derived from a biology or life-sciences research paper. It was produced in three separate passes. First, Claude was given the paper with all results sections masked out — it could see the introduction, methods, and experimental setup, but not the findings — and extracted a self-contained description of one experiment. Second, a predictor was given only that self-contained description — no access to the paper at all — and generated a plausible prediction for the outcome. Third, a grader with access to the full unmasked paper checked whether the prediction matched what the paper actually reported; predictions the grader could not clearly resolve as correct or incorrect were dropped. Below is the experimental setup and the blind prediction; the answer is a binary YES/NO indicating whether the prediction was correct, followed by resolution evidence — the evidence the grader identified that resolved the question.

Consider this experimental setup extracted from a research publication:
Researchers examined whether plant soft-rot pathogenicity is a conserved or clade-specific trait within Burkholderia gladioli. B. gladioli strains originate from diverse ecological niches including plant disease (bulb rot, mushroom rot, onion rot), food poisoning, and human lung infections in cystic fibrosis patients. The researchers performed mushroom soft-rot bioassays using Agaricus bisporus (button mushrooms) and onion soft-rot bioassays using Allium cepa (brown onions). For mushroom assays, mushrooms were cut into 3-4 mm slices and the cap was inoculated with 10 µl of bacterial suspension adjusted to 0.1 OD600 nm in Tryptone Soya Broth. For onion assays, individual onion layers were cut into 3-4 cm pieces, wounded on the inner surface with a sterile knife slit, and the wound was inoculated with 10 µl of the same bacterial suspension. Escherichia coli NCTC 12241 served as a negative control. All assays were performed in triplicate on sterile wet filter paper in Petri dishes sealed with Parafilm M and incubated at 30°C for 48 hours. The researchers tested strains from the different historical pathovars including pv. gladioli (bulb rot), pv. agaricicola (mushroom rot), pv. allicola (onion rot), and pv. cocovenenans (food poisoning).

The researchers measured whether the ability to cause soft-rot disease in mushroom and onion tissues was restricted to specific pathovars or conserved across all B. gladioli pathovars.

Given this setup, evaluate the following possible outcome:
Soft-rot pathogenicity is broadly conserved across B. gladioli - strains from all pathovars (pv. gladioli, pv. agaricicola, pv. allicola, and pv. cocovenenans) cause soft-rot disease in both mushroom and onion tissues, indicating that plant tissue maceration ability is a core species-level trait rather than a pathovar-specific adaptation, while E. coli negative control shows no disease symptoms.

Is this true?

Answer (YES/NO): YES